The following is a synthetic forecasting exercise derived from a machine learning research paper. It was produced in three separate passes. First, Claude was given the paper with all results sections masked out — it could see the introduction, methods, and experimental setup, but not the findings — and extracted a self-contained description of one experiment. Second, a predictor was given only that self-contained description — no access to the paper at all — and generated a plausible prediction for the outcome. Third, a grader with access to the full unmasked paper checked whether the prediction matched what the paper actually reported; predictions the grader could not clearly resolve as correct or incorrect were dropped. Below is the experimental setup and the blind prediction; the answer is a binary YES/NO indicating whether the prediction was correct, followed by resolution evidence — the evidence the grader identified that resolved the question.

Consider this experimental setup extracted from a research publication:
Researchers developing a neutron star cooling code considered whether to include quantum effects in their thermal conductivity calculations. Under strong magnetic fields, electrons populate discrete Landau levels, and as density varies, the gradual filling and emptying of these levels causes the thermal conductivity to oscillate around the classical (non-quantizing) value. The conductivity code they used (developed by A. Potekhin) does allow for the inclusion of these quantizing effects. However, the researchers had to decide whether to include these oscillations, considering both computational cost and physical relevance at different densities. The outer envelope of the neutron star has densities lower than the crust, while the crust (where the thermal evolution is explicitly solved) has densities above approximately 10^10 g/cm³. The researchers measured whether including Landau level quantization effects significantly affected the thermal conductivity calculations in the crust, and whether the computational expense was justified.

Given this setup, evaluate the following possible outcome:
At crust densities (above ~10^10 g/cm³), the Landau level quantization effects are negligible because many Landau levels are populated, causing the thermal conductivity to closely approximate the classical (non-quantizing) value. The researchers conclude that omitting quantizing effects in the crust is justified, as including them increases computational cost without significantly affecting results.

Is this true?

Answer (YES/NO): NO